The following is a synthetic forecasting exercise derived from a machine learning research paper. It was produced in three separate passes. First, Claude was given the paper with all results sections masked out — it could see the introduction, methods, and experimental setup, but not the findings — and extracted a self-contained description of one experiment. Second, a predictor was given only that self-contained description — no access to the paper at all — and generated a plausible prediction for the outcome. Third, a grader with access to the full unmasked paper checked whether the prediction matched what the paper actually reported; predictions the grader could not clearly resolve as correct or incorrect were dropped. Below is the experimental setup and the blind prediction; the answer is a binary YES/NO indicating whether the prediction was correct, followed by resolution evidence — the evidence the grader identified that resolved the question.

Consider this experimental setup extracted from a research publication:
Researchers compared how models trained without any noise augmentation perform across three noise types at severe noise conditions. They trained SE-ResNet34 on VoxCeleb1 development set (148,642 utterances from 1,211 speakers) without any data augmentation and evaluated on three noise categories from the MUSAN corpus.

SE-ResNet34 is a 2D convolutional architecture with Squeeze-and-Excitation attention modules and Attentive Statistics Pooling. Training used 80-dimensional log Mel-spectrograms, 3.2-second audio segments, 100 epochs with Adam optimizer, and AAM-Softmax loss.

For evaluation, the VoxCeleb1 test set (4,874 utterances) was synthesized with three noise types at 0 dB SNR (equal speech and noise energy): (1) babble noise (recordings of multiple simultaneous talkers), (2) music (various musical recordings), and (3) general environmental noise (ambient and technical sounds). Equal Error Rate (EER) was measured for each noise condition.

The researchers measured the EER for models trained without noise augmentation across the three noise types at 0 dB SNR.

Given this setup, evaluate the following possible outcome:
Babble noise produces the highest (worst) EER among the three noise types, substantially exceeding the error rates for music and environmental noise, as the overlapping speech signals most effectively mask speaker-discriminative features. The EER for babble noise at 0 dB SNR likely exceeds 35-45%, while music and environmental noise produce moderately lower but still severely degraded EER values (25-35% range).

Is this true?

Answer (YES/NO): NO